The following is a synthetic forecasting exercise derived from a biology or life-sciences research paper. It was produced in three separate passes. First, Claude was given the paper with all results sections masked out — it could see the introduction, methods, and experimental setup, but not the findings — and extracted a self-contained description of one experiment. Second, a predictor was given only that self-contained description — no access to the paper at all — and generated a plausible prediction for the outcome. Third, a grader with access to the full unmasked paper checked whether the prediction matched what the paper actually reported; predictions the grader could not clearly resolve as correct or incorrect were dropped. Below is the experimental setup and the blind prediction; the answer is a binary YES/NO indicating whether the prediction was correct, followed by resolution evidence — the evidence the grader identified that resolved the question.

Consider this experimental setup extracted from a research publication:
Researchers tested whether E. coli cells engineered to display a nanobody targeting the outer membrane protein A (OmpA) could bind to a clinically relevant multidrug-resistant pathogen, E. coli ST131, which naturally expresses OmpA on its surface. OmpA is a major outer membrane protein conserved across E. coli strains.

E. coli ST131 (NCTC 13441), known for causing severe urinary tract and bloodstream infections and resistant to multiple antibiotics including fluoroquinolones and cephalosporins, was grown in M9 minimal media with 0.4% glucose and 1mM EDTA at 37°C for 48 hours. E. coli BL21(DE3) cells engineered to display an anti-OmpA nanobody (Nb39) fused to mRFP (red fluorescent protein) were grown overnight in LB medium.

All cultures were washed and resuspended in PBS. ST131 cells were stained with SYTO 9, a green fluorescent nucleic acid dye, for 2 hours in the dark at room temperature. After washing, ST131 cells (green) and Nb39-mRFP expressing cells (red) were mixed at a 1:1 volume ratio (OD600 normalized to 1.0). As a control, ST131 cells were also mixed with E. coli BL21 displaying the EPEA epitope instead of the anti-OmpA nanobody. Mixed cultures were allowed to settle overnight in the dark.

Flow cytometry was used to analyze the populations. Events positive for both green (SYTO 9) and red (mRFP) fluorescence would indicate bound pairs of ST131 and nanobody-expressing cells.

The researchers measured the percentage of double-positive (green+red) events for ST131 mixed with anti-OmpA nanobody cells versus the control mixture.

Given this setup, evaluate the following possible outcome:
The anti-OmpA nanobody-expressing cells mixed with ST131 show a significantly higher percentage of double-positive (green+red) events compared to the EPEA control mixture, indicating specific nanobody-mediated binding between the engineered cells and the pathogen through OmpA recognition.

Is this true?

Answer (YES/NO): YES